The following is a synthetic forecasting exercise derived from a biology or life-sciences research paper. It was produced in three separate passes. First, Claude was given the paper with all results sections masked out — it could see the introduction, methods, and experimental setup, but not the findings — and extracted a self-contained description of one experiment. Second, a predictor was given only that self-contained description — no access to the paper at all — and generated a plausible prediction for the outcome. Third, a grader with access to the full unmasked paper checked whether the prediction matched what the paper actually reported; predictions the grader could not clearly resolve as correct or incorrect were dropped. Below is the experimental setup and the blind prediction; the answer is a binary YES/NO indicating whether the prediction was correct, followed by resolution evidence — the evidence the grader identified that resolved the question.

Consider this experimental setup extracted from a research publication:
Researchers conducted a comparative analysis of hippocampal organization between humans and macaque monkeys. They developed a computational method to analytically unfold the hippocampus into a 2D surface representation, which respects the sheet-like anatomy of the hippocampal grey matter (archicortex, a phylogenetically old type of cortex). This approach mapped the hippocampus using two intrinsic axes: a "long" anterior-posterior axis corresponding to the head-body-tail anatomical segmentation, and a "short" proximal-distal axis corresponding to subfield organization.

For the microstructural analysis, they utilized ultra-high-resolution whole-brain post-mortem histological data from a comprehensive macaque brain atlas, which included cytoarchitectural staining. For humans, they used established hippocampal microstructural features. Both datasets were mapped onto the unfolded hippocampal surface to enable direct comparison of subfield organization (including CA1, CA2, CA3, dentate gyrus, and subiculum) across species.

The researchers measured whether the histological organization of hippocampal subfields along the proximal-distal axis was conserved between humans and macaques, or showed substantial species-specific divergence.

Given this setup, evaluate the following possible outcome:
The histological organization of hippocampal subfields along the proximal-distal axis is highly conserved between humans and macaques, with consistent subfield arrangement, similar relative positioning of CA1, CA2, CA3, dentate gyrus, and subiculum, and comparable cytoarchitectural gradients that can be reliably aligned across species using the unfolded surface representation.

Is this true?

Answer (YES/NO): YES